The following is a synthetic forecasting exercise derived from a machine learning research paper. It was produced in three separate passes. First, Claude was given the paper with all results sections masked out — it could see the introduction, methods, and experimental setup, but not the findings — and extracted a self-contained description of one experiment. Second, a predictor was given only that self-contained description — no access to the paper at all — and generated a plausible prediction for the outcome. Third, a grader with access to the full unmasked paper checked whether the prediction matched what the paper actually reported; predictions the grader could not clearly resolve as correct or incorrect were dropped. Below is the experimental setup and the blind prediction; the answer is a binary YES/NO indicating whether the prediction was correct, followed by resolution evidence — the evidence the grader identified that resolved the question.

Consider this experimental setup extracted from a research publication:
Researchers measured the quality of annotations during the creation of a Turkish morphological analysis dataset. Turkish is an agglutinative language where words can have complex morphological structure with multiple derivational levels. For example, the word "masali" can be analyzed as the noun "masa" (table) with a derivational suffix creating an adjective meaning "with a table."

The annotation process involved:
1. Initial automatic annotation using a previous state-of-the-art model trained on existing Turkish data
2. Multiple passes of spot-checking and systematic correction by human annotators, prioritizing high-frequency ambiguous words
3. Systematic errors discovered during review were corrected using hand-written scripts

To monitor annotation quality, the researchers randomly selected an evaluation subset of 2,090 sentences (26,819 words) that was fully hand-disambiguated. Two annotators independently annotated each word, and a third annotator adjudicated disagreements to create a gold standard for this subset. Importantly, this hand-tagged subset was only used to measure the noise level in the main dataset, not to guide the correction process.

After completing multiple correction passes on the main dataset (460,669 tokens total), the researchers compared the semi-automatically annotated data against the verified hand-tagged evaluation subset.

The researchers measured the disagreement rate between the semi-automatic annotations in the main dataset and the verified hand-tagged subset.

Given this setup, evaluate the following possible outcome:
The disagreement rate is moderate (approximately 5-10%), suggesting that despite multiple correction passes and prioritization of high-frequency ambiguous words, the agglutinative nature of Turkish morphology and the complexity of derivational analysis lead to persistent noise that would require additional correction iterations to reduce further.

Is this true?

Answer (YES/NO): NO